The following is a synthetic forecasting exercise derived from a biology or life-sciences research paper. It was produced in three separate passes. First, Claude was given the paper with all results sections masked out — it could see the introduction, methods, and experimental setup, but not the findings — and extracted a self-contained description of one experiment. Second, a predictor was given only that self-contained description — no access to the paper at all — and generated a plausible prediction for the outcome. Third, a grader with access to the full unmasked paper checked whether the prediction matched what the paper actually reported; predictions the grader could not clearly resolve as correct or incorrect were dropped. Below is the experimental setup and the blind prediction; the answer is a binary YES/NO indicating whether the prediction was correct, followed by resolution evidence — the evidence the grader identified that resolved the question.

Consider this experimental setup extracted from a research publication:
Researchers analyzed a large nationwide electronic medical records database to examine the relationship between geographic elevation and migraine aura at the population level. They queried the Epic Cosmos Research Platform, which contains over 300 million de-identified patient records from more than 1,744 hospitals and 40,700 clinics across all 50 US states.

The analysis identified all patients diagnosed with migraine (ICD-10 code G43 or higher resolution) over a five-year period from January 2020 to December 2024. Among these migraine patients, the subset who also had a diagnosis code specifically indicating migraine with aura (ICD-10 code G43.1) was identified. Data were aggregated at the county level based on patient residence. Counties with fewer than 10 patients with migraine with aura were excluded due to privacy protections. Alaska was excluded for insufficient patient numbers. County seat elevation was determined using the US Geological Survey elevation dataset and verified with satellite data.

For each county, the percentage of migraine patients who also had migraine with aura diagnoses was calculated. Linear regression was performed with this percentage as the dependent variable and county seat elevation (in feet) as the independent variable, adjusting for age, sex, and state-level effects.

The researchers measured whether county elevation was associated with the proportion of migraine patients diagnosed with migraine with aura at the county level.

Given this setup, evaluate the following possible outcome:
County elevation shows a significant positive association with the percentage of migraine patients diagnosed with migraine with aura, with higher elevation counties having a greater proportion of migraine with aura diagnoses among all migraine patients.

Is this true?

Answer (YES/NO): YES